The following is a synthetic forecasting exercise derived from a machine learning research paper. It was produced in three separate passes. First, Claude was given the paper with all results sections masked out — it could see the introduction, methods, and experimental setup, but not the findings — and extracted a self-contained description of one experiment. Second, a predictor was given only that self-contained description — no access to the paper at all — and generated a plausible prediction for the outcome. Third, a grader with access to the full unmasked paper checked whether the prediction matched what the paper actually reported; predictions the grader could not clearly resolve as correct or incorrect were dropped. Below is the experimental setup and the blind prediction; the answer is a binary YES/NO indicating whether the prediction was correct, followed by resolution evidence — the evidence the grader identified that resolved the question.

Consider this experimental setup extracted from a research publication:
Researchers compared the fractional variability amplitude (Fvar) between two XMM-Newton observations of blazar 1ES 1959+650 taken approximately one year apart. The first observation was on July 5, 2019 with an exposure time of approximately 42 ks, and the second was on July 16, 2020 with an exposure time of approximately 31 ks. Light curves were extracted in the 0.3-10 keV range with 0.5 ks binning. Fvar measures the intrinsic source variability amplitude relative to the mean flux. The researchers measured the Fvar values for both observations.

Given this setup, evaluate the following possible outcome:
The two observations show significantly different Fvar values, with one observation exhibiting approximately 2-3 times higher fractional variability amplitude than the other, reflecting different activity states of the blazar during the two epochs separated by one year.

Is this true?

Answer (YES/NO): NO